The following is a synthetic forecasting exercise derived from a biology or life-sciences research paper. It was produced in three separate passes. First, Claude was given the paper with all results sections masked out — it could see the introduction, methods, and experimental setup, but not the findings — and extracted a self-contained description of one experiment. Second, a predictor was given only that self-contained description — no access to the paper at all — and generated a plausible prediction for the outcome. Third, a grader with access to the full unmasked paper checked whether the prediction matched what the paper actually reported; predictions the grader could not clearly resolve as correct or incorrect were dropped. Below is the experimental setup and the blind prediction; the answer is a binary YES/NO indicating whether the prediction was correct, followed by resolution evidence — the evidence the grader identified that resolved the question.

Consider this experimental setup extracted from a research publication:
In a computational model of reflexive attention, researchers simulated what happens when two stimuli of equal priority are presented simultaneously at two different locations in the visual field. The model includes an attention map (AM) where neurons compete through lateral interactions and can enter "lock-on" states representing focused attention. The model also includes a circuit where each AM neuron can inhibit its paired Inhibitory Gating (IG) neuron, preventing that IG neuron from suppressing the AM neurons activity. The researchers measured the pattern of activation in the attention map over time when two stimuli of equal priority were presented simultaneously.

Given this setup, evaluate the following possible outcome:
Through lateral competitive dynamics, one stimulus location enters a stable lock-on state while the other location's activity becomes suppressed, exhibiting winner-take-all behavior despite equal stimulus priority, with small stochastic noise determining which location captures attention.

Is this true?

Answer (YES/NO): NO